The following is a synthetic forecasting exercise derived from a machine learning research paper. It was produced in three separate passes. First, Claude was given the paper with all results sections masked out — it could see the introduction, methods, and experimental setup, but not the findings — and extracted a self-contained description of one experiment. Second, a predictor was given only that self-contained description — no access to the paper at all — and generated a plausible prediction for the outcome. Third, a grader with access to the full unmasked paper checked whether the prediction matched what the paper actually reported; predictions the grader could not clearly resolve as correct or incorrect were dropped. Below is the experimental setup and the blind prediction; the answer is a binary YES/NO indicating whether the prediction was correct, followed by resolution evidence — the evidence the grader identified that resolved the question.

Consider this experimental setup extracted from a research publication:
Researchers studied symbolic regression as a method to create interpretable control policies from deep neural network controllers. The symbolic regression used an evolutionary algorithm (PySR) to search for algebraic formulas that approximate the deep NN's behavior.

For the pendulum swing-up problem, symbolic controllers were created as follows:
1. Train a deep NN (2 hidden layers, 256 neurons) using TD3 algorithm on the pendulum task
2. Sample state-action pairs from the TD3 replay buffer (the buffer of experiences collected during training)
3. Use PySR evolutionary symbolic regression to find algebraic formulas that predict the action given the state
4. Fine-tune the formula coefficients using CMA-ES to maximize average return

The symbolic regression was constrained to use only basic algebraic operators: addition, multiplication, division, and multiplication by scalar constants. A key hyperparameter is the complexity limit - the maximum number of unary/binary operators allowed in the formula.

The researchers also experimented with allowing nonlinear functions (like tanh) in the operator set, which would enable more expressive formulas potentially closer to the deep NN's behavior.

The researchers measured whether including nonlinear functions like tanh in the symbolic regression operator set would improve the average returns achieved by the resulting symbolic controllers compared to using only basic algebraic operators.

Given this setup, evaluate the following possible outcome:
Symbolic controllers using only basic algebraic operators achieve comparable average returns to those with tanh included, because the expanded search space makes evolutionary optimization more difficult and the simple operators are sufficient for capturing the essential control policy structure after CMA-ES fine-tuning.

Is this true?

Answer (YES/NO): YES